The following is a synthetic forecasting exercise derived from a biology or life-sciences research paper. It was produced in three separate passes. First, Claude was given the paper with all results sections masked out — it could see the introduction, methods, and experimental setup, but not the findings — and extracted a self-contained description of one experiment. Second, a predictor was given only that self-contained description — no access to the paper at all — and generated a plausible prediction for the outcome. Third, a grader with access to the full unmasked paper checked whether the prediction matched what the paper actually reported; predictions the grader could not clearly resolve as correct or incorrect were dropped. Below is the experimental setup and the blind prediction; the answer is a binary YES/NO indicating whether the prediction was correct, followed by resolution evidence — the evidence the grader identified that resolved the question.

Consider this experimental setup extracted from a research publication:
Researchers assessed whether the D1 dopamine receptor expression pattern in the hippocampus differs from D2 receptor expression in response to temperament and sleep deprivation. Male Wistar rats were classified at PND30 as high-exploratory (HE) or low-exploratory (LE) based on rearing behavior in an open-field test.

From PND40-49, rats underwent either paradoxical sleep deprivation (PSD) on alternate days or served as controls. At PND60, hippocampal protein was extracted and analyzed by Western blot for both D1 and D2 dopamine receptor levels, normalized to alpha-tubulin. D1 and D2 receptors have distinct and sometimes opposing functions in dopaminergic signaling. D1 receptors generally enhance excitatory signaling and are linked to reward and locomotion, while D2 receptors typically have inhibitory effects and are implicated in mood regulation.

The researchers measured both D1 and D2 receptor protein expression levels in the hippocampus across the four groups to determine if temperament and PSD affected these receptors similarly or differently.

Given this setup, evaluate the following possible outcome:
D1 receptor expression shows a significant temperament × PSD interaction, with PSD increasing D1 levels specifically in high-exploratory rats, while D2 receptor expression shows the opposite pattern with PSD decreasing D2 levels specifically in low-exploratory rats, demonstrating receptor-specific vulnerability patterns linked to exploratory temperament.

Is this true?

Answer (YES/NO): NO